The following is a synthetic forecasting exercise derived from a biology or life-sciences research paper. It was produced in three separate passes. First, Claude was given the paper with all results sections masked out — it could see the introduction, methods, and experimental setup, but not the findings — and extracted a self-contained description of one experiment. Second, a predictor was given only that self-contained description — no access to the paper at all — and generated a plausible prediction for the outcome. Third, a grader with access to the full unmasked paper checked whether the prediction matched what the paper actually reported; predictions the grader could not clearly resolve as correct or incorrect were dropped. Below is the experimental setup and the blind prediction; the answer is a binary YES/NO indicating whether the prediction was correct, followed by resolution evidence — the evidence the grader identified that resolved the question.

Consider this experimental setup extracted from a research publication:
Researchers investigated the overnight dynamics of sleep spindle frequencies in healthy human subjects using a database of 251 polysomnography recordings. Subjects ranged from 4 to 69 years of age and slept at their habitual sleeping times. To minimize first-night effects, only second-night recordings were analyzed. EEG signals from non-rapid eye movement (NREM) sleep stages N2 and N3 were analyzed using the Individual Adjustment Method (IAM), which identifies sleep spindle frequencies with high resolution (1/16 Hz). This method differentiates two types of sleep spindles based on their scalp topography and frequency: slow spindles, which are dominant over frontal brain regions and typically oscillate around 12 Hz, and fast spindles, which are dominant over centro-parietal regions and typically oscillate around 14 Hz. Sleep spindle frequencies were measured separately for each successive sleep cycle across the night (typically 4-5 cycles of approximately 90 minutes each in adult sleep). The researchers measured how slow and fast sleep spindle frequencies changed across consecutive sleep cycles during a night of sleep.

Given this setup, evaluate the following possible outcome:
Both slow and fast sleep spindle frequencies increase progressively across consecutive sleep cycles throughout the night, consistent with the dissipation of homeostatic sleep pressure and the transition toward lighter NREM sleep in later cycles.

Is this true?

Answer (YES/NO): NO